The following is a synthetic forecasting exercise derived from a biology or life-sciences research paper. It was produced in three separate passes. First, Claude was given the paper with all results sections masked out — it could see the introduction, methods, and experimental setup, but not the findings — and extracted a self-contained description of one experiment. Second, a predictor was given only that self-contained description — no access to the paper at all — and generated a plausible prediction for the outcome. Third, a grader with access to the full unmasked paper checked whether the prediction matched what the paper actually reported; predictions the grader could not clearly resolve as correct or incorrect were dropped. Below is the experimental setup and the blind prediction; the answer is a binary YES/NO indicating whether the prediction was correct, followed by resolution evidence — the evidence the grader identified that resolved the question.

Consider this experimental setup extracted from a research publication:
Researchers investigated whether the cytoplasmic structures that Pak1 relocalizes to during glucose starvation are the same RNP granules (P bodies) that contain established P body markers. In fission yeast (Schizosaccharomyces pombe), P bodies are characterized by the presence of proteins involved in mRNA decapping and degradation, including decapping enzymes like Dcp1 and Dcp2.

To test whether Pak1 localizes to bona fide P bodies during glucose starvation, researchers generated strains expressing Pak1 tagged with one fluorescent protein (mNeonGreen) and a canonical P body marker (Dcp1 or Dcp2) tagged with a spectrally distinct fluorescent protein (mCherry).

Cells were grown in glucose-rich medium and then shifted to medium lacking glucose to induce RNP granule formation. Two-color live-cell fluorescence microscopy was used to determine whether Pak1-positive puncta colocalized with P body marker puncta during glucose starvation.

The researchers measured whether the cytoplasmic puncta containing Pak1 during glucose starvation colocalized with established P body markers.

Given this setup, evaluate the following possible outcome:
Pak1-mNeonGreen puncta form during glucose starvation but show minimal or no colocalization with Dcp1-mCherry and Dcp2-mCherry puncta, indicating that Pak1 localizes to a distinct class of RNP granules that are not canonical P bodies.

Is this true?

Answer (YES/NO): NO